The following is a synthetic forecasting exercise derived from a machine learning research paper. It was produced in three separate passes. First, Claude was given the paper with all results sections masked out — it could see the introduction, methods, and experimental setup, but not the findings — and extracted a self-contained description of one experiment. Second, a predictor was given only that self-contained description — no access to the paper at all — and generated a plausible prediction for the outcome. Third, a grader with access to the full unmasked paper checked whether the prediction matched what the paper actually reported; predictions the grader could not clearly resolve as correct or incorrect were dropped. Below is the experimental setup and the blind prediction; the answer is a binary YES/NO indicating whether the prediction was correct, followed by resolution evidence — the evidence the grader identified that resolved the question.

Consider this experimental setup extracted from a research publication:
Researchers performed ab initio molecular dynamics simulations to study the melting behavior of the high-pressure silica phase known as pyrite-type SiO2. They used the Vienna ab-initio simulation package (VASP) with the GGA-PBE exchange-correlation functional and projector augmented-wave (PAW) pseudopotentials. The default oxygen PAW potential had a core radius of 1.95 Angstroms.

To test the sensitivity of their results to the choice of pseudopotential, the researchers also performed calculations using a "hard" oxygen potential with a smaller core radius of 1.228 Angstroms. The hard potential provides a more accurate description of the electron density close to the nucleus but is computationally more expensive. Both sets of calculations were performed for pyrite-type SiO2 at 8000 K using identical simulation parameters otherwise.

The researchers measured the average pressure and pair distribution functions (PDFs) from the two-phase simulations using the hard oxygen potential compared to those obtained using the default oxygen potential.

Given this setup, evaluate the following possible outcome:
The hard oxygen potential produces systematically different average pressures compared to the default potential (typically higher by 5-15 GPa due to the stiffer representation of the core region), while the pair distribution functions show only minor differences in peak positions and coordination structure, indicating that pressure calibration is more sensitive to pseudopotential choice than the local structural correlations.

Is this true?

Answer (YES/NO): NO